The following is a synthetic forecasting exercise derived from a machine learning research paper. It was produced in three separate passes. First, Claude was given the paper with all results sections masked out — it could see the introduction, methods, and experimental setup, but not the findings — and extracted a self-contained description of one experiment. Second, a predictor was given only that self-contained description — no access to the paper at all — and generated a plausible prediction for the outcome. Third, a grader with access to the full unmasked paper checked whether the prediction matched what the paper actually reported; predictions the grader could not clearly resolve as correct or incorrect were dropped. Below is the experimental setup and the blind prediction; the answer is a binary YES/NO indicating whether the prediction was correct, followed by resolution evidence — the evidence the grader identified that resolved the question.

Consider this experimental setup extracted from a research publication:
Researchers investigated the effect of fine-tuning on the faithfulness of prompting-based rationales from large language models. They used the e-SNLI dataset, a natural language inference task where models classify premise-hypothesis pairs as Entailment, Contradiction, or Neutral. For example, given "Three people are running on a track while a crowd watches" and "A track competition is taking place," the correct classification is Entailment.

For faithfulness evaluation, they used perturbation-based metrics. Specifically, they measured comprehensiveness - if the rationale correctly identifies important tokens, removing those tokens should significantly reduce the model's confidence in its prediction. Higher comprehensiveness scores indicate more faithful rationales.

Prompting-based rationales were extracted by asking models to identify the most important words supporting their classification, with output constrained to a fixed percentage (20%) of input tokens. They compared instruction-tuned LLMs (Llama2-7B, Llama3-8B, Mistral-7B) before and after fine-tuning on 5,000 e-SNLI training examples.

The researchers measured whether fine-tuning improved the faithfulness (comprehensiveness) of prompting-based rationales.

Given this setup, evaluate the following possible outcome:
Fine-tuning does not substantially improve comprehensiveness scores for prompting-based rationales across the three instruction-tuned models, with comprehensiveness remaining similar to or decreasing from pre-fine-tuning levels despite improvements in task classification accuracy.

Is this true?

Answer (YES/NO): NO